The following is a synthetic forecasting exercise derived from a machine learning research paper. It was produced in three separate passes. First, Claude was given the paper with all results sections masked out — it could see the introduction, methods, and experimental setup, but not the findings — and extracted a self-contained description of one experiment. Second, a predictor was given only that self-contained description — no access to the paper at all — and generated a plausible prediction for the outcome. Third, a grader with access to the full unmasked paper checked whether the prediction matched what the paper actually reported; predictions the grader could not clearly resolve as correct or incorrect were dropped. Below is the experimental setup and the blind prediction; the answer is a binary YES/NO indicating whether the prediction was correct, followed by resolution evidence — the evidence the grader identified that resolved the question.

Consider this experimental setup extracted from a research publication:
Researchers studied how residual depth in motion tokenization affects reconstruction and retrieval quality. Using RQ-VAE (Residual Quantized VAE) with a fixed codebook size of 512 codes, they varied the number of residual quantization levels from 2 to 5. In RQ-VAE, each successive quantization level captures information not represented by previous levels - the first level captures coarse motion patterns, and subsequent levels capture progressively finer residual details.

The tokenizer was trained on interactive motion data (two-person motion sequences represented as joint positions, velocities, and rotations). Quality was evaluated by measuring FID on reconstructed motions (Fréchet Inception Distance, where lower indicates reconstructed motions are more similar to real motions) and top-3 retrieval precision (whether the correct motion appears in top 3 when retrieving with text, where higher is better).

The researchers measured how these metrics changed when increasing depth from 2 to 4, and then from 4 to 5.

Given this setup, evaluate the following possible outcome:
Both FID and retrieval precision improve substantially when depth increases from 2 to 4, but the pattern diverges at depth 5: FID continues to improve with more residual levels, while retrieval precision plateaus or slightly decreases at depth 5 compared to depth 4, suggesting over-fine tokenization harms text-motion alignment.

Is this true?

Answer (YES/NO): NO